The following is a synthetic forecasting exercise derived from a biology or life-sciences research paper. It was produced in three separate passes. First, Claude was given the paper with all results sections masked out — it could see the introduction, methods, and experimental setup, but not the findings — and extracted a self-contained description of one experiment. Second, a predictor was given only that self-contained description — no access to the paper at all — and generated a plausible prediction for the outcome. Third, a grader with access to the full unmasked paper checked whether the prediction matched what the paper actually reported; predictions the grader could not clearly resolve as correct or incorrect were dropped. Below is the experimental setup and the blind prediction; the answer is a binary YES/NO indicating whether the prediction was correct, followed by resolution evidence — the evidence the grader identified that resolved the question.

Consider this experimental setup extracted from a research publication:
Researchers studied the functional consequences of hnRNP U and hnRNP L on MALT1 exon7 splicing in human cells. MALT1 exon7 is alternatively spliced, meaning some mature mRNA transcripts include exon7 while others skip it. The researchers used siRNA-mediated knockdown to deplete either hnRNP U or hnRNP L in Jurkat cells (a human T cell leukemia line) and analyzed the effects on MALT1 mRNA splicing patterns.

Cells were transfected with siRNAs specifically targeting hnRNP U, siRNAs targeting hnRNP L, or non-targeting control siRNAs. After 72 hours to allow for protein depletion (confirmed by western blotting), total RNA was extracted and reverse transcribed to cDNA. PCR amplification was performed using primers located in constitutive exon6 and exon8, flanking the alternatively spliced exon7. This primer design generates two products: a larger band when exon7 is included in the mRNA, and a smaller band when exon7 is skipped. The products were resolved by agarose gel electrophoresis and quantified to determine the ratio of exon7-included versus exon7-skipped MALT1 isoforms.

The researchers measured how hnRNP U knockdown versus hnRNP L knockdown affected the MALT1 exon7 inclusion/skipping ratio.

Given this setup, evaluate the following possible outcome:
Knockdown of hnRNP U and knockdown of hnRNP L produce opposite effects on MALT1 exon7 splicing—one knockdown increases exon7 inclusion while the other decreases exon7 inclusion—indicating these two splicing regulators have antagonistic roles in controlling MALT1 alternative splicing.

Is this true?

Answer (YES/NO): YES